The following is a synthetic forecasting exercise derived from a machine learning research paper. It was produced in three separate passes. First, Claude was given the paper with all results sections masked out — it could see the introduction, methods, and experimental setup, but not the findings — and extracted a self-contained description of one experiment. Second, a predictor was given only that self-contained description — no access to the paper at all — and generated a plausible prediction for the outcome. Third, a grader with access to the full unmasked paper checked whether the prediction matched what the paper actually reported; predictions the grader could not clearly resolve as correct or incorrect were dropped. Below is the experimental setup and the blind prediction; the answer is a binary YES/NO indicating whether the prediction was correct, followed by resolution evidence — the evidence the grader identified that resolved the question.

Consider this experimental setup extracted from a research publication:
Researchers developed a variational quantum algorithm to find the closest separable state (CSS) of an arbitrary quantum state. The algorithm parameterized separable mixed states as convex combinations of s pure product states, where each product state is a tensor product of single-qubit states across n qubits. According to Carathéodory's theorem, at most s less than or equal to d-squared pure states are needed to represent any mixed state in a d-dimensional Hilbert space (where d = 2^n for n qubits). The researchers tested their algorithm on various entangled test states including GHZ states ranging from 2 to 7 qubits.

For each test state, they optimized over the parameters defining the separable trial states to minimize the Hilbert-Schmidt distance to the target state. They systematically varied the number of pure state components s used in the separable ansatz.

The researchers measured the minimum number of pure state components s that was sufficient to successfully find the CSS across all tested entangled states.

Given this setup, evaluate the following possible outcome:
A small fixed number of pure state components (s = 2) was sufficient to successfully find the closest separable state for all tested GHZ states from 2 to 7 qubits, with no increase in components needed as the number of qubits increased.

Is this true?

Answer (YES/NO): NO